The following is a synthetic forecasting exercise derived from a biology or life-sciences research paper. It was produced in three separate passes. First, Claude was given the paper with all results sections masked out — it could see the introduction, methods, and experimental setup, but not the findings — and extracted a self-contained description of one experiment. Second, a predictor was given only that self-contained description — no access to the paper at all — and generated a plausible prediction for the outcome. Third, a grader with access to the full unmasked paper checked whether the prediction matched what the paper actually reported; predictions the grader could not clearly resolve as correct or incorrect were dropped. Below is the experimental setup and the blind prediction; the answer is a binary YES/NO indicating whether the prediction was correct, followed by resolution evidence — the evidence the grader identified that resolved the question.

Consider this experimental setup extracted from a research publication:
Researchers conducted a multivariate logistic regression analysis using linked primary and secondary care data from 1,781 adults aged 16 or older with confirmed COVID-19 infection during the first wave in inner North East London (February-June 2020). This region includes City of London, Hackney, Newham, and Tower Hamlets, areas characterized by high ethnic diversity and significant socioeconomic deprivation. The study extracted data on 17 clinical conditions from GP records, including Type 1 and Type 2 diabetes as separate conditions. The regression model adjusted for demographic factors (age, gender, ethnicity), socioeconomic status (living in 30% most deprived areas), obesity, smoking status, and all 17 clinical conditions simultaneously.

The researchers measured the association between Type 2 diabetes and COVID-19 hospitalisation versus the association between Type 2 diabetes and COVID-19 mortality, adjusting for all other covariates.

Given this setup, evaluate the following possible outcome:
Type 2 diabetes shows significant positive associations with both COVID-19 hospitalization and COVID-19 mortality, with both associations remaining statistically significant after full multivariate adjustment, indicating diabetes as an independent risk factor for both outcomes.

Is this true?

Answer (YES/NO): NO